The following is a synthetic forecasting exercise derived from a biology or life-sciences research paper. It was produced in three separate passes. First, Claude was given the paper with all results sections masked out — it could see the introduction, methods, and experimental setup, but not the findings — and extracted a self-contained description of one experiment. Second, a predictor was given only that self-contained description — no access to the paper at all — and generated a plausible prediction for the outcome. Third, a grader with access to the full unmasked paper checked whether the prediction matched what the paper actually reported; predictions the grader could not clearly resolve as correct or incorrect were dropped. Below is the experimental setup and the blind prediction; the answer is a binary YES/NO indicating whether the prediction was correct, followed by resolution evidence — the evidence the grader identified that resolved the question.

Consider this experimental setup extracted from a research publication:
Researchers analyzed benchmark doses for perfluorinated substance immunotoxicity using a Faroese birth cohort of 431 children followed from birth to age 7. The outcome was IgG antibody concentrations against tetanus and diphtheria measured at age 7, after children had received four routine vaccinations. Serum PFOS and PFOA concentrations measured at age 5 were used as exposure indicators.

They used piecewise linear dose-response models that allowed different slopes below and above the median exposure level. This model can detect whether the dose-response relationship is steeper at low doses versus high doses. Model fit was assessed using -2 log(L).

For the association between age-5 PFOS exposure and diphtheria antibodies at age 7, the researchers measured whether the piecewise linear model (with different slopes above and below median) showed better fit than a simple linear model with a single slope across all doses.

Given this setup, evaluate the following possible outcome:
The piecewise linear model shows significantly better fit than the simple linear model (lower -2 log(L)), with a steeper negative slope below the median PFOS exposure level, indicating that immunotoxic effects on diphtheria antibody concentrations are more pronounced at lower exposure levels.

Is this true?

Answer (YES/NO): NO